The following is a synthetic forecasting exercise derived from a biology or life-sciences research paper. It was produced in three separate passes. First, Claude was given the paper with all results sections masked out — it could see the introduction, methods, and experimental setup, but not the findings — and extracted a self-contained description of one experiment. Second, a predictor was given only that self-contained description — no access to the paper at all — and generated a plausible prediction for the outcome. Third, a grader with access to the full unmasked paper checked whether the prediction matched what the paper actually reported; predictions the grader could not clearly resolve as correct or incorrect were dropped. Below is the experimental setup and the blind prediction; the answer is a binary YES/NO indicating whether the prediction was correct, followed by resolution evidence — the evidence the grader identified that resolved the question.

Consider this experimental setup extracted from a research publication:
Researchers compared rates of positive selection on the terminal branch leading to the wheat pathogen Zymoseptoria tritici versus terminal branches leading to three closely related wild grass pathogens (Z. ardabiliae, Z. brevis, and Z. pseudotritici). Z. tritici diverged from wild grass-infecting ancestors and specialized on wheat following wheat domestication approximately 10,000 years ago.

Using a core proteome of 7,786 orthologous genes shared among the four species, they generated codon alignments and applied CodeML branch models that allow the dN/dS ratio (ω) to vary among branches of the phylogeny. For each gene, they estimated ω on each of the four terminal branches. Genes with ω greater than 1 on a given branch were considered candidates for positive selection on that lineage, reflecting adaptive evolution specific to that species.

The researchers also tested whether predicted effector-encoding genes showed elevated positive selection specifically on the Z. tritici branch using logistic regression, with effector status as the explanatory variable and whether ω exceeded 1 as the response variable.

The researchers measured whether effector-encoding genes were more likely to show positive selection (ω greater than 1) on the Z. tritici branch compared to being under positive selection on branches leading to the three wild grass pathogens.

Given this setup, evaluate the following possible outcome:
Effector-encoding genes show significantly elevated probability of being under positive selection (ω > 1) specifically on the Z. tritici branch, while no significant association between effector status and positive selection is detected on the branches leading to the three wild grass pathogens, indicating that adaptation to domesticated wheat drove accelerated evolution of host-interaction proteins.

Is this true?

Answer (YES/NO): YES